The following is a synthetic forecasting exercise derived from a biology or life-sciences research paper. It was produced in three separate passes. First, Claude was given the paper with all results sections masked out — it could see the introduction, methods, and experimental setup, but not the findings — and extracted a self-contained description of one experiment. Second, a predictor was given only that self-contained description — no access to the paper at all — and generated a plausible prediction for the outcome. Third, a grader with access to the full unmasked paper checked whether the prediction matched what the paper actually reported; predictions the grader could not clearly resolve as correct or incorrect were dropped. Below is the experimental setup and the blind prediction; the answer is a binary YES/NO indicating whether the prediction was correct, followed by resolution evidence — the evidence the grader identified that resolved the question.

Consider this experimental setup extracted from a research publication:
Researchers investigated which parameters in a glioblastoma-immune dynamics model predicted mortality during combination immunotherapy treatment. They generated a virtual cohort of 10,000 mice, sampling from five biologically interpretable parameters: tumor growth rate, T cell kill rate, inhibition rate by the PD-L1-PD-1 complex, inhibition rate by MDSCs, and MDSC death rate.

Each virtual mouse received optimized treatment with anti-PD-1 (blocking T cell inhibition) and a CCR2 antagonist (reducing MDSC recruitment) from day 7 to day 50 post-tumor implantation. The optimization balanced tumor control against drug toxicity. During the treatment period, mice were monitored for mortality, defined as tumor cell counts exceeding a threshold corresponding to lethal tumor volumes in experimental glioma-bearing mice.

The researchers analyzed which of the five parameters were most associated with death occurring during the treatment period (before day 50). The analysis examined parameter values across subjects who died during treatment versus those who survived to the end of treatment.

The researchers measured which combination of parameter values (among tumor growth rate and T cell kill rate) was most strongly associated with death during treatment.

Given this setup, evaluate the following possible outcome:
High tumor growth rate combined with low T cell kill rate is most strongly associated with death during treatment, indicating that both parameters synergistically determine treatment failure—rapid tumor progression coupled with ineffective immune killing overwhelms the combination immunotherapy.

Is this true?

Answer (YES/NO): YES